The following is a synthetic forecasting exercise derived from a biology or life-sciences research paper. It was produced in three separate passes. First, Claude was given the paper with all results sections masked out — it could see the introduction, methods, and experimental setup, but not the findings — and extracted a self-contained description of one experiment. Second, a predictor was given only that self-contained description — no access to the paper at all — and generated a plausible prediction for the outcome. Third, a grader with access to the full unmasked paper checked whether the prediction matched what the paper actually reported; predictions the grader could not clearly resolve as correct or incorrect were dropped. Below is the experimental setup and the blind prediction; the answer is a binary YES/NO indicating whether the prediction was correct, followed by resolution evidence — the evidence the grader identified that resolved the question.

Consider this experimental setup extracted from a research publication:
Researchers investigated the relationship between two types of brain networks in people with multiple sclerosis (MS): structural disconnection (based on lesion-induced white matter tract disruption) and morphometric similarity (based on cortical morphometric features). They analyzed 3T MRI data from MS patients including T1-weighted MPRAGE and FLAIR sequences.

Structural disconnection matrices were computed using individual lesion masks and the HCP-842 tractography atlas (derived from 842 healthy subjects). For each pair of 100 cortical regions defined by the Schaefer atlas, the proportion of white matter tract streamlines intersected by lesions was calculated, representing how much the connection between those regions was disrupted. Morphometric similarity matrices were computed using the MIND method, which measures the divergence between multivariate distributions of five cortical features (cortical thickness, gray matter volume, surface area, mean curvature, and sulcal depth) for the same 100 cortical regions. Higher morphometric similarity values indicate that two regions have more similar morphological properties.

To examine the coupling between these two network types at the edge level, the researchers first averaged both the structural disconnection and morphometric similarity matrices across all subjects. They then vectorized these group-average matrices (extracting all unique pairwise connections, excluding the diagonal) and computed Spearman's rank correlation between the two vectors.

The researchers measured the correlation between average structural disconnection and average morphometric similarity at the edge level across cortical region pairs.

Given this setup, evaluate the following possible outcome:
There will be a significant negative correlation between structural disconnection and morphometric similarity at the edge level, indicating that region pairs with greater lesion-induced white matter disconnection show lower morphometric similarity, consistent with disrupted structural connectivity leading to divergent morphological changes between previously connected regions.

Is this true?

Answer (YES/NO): NO